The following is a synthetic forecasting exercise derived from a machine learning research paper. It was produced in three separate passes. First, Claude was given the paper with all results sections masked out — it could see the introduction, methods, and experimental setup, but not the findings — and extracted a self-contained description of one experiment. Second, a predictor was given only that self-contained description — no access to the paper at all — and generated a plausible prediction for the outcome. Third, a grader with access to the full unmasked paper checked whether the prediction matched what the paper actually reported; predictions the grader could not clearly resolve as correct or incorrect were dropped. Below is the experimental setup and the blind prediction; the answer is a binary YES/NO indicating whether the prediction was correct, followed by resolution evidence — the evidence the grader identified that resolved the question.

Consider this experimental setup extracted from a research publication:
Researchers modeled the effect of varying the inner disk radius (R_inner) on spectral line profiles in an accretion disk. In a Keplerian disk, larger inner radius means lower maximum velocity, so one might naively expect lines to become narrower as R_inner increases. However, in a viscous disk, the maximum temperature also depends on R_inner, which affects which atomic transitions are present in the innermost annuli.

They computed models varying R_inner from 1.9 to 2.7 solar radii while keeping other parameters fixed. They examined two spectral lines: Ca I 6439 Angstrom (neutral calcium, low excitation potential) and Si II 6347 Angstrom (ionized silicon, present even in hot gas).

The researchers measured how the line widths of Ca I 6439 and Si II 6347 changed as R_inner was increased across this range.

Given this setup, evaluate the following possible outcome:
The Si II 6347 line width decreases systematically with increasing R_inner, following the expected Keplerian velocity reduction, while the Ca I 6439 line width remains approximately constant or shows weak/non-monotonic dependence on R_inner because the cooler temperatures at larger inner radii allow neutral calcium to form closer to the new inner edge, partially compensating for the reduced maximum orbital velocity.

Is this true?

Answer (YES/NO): NO